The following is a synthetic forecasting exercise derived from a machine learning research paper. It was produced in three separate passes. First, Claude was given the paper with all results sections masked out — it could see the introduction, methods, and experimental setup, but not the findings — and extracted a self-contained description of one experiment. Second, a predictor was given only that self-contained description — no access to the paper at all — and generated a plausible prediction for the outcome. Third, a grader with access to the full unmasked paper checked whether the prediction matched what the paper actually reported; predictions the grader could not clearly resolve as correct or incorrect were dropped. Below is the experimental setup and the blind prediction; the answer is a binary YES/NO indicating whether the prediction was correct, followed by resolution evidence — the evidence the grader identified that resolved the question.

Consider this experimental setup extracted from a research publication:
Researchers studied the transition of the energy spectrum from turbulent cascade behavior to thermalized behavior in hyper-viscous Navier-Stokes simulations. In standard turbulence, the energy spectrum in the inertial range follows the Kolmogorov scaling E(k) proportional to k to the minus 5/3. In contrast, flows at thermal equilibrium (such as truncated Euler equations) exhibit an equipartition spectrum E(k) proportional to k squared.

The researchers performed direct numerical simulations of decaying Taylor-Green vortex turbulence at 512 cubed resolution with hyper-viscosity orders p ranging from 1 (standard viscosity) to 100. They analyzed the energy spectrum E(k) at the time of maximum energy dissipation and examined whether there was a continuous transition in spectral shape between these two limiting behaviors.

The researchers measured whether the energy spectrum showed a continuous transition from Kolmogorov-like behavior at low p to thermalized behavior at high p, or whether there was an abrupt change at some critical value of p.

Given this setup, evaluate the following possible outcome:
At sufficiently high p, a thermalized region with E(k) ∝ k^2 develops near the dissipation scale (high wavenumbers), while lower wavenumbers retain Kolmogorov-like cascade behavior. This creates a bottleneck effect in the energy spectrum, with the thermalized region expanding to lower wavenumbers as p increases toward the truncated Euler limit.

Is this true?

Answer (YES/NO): YES